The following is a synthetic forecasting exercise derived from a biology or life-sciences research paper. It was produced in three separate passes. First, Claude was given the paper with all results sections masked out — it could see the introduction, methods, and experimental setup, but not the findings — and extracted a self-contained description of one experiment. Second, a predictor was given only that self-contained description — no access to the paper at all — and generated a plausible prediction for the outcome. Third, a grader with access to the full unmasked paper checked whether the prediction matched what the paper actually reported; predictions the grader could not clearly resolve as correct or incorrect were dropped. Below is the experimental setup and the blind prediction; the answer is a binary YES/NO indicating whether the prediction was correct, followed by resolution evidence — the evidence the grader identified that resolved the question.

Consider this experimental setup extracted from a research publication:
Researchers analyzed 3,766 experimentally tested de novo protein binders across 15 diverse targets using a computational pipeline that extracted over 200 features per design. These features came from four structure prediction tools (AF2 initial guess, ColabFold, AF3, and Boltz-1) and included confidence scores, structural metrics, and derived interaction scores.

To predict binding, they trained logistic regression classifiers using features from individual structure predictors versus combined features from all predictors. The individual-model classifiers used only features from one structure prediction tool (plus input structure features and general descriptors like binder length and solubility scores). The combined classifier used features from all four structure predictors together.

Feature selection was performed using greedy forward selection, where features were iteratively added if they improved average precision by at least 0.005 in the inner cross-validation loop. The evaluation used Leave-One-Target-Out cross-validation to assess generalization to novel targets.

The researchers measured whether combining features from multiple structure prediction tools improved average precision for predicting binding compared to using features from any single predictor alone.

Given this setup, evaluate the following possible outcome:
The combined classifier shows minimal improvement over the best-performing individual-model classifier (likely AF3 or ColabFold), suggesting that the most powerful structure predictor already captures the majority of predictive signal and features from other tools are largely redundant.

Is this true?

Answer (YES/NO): YES